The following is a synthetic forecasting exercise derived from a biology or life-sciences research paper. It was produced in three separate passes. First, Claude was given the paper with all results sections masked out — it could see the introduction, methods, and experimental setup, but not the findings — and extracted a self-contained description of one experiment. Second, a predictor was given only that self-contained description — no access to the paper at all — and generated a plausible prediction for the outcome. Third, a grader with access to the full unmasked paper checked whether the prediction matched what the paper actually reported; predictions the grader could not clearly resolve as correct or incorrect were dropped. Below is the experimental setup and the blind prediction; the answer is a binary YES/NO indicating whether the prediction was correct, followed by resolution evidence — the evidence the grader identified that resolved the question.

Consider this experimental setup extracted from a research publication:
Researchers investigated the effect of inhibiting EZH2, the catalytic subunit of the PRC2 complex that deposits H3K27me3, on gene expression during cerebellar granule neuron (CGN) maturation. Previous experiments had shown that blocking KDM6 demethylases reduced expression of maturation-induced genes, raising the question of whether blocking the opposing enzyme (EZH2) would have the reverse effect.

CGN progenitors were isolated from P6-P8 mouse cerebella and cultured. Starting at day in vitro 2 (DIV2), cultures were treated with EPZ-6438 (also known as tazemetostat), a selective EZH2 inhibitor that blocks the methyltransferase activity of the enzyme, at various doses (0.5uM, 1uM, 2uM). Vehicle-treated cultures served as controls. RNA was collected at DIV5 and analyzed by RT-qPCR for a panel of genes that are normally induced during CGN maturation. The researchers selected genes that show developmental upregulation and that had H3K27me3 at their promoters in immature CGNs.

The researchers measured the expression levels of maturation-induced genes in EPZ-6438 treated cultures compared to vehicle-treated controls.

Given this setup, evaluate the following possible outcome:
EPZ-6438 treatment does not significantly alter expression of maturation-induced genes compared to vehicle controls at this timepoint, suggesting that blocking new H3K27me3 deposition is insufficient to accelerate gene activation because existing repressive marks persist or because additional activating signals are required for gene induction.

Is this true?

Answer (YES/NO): NO